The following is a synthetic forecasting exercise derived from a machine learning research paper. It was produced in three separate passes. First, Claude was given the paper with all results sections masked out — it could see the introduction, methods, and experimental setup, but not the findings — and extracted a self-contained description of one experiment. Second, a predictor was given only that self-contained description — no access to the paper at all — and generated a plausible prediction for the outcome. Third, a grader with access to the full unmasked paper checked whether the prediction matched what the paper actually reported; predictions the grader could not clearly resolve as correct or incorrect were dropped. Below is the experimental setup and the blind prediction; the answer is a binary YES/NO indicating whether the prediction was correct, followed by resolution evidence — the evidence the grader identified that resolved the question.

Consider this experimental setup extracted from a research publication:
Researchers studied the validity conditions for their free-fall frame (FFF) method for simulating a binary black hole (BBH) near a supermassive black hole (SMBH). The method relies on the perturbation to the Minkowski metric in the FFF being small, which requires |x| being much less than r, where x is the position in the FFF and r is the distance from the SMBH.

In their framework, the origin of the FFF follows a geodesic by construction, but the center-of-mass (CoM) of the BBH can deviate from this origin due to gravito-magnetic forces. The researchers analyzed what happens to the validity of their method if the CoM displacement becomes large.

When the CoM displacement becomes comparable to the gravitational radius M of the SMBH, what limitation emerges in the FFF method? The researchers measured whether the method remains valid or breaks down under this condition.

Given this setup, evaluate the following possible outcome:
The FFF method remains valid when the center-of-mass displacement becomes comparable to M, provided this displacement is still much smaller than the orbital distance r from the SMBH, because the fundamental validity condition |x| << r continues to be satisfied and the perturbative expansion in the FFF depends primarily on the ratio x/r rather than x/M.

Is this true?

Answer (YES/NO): NO